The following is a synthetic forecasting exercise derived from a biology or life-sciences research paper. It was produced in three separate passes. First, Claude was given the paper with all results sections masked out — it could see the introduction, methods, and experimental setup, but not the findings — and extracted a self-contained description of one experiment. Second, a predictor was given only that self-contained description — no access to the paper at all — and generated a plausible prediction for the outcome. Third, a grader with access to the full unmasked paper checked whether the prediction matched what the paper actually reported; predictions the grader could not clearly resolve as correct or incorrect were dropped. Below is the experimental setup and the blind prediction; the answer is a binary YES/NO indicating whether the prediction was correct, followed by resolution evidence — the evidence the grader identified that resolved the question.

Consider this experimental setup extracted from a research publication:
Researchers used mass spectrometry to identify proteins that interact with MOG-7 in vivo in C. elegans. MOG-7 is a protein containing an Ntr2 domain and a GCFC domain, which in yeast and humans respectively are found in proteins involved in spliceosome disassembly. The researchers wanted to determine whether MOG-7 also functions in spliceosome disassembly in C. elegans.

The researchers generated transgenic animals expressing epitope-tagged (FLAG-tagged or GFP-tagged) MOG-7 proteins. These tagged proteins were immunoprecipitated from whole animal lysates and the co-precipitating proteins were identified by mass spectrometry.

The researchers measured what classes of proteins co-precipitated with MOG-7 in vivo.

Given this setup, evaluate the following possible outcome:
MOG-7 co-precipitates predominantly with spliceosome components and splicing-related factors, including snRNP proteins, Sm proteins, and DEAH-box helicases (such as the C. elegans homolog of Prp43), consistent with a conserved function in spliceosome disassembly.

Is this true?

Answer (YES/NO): NO